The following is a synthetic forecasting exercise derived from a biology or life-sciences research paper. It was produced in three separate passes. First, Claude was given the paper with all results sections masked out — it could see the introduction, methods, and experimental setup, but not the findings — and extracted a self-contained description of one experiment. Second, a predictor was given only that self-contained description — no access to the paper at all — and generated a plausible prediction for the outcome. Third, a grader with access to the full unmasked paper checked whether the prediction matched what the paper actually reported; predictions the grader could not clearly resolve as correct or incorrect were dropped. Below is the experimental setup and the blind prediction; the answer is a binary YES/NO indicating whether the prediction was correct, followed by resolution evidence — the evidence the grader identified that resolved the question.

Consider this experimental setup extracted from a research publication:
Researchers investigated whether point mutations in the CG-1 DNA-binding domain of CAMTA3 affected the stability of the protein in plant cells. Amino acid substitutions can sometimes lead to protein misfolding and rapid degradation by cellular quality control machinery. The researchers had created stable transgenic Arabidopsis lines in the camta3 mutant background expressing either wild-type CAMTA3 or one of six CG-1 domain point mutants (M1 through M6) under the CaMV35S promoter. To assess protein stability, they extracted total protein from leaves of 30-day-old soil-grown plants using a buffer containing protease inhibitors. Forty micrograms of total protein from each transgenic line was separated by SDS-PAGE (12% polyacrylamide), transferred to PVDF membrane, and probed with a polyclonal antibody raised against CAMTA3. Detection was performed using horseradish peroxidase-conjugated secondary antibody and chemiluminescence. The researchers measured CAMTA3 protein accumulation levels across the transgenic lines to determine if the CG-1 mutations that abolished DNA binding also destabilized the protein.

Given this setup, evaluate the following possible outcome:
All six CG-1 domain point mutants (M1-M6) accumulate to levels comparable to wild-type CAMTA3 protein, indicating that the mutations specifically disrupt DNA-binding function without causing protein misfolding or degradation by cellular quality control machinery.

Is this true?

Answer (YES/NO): YES